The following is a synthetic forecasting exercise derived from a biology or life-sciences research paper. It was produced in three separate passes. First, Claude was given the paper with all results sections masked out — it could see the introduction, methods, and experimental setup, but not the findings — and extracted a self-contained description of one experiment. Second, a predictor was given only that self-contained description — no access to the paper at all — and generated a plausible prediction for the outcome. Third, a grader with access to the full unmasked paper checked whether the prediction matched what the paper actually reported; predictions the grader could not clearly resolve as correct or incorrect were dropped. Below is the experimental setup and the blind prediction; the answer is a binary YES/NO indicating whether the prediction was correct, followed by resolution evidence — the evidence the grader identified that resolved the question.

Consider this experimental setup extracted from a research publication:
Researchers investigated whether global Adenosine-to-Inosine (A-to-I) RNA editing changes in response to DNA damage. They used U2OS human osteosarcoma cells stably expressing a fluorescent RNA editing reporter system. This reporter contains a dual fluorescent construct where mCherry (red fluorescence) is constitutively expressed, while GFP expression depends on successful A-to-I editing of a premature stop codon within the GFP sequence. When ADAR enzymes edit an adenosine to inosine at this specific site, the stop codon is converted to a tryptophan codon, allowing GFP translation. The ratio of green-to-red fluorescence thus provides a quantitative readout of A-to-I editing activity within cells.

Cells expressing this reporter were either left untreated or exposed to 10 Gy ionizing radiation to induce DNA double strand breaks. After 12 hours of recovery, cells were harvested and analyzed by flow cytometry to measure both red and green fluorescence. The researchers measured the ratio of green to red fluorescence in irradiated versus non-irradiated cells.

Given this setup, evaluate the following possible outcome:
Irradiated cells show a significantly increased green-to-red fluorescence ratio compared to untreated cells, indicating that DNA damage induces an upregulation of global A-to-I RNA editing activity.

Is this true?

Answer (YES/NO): YES